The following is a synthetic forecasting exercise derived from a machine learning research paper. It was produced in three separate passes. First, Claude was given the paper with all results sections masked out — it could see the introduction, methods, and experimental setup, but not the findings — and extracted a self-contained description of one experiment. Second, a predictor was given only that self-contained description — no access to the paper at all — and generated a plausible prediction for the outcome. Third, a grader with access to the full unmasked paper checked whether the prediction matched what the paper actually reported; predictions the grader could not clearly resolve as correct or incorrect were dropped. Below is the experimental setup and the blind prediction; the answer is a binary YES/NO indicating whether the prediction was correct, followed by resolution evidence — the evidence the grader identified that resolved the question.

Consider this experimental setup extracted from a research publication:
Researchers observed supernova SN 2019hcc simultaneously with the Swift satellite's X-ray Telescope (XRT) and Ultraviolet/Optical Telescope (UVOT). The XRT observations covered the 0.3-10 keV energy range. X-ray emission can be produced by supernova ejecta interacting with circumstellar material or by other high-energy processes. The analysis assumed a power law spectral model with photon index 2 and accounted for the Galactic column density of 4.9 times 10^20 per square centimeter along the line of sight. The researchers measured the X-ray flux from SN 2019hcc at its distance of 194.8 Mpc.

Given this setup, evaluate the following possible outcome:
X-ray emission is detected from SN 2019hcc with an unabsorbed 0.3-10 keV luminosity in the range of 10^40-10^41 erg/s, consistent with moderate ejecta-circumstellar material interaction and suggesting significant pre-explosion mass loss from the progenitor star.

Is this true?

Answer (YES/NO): NO